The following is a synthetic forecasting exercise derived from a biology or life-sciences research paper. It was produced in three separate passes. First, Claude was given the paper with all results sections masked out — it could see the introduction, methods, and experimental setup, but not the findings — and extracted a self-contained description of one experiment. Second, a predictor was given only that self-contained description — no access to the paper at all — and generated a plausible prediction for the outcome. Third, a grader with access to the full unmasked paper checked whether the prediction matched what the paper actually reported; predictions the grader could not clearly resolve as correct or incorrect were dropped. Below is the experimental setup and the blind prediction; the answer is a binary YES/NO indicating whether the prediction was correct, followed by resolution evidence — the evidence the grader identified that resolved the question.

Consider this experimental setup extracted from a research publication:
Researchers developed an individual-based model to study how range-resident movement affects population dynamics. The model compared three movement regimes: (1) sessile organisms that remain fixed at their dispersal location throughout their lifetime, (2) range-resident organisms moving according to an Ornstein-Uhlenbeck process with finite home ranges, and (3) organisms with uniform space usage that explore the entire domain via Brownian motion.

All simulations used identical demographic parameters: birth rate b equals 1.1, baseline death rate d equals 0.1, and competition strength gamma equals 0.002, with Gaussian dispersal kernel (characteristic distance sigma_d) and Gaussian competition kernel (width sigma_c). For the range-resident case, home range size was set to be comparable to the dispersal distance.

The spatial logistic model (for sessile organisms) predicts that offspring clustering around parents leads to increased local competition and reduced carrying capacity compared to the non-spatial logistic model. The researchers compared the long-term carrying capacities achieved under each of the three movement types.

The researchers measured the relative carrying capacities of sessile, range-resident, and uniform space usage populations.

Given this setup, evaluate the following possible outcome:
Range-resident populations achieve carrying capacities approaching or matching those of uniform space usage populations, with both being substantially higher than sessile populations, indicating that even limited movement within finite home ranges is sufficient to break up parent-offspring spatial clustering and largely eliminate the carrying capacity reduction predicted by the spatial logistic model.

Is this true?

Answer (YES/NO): NO